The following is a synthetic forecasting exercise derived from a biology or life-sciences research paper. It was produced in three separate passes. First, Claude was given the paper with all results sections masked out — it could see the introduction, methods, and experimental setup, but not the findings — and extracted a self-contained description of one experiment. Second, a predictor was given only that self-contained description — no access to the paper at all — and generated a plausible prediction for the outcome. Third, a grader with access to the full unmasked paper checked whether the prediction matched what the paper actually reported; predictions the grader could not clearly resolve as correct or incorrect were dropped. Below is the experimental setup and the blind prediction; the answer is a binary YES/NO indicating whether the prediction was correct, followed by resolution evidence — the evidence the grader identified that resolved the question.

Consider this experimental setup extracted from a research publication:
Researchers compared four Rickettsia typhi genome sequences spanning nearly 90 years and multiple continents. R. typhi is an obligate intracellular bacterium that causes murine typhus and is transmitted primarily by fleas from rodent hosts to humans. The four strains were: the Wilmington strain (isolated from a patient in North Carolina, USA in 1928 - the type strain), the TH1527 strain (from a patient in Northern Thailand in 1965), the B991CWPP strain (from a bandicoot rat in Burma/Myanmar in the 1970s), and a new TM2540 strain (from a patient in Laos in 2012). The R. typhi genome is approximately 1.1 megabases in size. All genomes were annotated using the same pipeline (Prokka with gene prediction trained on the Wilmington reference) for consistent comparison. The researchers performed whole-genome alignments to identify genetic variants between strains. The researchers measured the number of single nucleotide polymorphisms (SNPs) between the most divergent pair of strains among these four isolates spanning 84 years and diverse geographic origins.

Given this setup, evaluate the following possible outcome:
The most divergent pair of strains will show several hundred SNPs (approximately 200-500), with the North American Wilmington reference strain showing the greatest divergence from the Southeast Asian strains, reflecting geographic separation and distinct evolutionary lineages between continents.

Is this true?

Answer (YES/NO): NO